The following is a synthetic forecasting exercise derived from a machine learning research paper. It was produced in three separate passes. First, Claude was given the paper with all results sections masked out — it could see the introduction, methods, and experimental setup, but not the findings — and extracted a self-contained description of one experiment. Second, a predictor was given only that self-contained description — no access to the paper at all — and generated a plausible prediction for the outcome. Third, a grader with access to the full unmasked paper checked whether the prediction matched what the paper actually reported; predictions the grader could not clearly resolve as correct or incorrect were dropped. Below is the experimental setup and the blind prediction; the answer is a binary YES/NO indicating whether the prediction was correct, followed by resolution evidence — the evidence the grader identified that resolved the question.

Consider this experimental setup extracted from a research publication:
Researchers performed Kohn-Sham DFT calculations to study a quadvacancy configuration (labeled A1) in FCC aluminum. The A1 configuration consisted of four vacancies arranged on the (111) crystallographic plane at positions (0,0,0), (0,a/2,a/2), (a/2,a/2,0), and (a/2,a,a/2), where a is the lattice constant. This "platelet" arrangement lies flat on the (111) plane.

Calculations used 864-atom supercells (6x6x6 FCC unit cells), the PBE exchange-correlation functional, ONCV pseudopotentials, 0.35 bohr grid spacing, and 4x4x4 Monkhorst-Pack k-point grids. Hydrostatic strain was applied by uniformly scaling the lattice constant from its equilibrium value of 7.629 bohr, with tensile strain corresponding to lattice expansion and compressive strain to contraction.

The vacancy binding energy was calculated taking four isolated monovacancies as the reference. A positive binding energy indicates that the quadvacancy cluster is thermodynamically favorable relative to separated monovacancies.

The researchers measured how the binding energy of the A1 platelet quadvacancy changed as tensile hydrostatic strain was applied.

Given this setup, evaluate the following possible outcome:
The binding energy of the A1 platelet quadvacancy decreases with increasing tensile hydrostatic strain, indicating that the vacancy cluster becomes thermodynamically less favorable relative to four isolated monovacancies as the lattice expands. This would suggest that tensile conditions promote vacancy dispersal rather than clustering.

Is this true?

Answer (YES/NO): NO